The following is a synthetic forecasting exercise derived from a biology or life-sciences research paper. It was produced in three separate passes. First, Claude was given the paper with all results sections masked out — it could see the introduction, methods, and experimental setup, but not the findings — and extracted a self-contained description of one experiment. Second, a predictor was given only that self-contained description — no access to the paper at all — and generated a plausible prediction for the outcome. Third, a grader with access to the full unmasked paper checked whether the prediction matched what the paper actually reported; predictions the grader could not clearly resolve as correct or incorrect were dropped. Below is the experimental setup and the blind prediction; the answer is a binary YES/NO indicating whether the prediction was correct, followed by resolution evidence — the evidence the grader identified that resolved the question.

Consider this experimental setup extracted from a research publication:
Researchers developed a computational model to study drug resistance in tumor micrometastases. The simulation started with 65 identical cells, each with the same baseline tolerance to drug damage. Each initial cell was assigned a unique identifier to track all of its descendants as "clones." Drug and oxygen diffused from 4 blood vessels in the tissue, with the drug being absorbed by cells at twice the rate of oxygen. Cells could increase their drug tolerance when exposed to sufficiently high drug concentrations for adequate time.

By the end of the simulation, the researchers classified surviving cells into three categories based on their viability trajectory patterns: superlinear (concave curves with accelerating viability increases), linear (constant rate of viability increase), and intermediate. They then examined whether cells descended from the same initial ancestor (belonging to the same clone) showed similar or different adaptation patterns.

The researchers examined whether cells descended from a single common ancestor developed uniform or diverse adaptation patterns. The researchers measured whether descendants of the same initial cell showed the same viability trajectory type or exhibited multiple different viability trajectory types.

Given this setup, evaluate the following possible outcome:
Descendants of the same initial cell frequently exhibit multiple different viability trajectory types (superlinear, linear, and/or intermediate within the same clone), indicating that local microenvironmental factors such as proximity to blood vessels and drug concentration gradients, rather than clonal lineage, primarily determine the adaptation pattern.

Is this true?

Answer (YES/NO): YES